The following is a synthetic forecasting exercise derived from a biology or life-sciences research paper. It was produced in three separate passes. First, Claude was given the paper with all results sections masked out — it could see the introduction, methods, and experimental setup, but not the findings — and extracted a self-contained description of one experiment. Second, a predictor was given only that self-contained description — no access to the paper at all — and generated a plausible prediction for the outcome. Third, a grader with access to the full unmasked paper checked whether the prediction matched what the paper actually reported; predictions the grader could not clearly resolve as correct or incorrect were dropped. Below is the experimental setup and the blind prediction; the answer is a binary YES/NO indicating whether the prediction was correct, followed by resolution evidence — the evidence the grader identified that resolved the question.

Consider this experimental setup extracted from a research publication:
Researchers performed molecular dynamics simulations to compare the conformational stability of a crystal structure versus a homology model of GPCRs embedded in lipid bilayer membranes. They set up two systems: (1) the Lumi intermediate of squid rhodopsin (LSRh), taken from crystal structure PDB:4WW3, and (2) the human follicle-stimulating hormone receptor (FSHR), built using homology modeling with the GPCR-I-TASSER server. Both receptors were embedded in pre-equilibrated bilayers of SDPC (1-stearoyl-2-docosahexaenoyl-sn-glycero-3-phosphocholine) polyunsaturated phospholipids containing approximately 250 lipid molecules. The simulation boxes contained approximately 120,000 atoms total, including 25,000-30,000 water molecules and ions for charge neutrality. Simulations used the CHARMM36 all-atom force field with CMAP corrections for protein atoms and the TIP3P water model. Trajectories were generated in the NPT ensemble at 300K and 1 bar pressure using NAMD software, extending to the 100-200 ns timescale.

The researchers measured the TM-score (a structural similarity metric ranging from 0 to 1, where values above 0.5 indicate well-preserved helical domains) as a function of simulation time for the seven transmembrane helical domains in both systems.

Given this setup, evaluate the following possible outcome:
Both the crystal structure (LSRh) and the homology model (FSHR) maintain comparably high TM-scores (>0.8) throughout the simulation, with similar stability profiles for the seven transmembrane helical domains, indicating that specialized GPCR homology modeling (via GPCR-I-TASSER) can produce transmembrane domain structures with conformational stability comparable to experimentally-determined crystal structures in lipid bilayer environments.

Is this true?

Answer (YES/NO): NO